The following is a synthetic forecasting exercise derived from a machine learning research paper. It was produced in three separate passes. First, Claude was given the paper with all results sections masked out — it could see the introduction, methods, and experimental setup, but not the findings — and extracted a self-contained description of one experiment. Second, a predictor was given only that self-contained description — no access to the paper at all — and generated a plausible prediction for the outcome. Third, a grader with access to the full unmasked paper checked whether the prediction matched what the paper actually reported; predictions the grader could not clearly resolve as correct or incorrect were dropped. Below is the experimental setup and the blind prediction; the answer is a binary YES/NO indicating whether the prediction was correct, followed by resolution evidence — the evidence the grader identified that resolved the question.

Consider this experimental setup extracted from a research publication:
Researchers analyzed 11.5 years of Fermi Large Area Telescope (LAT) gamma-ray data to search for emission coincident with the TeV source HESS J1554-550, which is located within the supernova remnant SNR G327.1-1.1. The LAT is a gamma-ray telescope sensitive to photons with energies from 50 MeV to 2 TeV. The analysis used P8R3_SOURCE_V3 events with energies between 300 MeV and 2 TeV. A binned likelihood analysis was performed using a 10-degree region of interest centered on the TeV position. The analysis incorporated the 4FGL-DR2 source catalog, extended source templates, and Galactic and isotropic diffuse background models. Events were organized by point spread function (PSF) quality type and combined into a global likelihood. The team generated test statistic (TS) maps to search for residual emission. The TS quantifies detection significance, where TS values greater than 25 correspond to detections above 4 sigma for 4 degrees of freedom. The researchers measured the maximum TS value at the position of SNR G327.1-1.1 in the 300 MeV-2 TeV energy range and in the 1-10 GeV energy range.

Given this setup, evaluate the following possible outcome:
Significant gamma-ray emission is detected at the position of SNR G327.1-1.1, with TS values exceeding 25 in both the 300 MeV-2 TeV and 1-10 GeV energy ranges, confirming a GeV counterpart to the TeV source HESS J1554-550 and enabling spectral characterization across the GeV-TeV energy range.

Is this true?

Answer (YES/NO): NO